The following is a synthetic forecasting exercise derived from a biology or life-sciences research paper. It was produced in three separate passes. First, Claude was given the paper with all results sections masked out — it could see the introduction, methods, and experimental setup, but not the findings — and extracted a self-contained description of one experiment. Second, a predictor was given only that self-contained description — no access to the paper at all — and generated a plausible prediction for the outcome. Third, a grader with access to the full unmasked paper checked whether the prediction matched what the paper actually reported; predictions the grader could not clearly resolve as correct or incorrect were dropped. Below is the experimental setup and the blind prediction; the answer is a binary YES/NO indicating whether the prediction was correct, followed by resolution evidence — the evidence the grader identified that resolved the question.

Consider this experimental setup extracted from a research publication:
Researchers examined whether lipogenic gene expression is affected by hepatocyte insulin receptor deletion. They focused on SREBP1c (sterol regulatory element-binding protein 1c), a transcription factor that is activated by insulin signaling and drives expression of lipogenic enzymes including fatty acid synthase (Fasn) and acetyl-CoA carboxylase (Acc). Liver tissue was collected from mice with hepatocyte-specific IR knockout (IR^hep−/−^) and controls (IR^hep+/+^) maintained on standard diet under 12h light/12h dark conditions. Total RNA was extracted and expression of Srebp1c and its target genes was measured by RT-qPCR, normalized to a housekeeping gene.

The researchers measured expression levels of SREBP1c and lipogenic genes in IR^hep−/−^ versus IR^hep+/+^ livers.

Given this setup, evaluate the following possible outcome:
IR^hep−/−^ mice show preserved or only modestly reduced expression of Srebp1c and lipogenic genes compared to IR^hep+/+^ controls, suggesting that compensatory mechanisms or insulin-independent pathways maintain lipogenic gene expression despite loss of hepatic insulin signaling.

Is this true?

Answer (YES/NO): NO